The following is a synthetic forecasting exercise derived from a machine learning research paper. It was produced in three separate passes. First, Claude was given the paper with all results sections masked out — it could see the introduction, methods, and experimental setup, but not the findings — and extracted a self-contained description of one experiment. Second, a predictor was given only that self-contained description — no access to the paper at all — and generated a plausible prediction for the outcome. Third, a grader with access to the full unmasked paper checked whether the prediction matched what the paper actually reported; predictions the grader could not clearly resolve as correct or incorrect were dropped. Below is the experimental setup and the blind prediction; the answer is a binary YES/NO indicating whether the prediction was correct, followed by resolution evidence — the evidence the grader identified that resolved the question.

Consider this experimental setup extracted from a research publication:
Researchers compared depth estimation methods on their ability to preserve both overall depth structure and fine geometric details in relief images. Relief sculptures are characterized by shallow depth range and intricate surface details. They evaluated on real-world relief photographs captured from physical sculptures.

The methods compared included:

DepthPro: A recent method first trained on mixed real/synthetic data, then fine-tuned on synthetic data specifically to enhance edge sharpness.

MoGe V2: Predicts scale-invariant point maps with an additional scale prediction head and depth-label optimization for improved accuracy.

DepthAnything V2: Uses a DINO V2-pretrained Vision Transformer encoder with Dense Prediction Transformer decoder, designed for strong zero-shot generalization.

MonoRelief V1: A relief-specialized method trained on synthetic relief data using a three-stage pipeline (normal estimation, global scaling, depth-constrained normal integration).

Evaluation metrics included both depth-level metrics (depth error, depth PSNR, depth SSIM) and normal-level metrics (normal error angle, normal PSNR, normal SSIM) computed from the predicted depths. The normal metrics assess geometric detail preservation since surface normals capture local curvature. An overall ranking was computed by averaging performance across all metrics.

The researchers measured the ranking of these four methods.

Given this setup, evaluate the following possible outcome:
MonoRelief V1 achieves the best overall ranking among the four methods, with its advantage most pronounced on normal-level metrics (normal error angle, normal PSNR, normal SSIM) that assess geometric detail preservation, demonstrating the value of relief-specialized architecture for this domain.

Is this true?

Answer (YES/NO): NO